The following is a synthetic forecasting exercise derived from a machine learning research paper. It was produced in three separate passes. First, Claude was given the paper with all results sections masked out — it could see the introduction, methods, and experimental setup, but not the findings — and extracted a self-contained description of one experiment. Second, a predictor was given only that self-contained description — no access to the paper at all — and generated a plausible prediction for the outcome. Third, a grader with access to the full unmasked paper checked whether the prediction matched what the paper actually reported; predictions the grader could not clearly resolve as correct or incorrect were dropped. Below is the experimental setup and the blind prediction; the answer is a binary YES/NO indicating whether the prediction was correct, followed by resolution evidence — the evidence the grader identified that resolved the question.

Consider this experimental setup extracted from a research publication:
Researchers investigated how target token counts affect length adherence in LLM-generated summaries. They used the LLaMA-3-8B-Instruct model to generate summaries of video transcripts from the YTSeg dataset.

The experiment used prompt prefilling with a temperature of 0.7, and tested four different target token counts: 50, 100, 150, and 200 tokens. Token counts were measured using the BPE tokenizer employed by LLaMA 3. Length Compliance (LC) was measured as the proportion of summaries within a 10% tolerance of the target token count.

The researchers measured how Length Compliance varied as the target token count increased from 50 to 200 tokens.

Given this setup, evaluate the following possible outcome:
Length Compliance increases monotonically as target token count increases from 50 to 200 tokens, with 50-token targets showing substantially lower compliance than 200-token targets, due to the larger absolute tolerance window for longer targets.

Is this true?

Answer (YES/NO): YES